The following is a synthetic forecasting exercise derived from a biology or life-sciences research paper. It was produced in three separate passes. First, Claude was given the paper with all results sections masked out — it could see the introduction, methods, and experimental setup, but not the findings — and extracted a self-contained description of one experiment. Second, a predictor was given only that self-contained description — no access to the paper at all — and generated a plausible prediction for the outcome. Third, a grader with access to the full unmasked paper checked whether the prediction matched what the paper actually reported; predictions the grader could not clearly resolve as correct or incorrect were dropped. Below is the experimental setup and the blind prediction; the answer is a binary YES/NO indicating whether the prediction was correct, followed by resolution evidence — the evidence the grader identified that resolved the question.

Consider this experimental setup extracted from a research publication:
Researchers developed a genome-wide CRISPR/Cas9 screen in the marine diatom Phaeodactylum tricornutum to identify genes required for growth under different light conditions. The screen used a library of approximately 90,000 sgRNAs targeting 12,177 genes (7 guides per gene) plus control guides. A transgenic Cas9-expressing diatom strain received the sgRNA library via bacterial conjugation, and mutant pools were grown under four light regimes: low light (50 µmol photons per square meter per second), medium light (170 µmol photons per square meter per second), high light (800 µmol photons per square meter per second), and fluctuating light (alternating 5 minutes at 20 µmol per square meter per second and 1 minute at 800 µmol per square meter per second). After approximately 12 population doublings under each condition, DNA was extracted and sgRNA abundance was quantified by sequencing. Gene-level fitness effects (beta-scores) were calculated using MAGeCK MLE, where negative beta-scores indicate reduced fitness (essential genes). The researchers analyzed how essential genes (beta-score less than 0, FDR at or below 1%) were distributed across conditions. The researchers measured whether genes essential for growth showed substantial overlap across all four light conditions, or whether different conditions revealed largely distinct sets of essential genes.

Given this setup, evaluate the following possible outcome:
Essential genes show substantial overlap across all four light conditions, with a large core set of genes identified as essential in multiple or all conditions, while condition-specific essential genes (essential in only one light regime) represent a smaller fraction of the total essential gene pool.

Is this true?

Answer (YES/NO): YES